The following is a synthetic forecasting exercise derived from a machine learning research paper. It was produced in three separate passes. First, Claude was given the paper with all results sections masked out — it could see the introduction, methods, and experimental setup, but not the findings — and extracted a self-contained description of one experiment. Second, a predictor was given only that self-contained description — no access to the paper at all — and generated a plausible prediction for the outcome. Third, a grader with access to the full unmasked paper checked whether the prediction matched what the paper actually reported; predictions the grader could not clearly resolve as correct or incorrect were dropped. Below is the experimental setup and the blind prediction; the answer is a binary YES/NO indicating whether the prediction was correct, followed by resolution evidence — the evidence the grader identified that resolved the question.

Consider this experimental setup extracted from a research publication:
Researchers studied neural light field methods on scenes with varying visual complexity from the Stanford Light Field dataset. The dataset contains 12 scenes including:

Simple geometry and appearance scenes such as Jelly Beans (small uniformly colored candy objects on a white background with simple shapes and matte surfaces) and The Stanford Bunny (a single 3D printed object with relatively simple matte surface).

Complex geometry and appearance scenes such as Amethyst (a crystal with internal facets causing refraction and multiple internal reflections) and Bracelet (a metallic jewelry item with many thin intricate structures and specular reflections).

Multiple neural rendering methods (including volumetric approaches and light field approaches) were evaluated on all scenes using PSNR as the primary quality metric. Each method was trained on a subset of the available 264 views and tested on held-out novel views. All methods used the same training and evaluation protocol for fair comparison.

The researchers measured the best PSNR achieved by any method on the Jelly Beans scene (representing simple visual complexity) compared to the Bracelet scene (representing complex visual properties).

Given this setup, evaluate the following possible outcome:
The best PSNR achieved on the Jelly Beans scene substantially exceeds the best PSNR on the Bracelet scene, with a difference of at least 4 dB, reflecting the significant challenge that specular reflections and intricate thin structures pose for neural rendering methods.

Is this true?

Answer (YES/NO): YES